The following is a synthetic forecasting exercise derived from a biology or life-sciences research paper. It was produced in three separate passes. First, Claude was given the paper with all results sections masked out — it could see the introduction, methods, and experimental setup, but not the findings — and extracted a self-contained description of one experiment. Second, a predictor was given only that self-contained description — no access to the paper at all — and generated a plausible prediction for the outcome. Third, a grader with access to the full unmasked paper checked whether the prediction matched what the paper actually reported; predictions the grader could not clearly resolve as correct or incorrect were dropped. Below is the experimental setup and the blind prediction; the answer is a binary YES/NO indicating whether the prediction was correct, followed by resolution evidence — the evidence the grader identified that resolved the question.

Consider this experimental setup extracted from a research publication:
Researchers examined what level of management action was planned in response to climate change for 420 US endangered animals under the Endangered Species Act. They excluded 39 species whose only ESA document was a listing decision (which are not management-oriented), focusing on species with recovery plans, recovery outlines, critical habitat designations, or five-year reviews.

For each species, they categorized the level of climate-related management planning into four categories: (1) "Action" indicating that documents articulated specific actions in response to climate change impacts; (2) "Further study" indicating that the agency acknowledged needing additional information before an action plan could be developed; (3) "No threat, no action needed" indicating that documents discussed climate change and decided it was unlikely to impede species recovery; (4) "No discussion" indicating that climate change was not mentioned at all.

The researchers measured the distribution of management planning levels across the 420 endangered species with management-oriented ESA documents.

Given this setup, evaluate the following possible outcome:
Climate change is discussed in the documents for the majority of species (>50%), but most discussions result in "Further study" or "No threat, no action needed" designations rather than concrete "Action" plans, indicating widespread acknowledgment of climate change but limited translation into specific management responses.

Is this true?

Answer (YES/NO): YES